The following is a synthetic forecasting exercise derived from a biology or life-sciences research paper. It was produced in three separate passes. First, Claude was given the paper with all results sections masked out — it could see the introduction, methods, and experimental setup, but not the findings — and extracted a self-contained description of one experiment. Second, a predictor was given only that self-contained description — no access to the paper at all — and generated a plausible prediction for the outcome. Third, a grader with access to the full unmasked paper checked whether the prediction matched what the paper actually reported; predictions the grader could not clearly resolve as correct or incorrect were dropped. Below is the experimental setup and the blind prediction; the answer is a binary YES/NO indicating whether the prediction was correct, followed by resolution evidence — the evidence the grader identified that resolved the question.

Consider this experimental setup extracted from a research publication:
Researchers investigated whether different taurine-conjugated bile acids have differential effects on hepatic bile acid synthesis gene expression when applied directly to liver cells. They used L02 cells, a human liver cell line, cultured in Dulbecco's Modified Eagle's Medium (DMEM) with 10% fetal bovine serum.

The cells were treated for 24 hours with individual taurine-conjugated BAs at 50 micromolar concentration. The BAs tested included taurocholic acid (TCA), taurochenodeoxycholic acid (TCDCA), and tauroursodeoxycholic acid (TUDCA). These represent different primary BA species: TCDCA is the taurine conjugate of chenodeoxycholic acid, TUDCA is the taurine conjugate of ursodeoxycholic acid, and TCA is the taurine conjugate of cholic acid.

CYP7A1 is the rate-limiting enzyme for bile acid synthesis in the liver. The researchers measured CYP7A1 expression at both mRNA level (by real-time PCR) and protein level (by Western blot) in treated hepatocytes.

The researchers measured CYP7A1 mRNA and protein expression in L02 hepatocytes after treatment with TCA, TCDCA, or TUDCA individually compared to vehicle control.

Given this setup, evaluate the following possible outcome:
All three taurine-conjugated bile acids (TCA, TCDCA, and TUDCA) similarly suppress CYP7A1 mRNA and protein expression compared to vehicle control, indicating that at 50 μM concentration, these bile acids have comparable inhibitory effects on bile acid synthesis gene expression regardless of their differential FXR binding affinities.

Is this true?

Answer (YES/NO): NO